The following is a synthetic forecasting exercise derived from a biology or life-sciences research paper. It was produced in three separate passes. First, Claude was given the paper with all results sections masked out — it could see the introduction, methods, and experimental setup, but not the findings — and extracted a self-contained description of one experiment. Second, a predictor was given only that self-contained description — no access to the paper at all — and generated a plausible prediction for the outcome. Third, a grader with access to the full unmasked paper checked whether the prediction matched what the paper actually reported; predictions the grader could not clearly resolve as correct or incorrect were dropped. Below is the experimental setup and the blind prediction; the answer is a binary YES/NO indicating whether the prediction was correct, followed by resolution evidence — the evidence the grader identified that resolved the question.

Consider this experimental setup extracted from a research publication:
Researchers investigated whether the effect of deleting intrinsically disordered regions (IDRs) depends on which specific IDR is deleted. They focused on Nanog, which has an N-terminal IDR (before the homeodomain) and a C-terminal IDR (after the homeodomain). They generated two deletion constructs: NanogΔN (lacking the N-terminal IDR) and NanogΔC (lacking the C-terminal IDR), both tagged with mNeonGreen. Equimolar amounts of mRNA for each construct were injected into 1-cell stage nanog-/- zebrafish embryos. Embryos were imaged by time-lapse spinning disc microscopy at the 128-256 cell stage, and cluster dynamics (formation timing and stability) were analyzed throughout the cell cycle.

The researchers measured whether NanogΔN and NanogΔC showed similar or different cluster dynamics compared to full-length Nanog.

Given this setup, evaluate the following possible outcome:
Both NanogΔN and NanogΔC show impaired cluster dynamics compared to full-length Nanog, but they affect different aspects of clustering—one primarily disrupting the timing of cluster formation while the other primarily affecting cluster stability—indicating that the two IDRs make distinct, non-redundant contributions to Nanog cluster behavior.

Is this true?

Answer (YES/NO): NO